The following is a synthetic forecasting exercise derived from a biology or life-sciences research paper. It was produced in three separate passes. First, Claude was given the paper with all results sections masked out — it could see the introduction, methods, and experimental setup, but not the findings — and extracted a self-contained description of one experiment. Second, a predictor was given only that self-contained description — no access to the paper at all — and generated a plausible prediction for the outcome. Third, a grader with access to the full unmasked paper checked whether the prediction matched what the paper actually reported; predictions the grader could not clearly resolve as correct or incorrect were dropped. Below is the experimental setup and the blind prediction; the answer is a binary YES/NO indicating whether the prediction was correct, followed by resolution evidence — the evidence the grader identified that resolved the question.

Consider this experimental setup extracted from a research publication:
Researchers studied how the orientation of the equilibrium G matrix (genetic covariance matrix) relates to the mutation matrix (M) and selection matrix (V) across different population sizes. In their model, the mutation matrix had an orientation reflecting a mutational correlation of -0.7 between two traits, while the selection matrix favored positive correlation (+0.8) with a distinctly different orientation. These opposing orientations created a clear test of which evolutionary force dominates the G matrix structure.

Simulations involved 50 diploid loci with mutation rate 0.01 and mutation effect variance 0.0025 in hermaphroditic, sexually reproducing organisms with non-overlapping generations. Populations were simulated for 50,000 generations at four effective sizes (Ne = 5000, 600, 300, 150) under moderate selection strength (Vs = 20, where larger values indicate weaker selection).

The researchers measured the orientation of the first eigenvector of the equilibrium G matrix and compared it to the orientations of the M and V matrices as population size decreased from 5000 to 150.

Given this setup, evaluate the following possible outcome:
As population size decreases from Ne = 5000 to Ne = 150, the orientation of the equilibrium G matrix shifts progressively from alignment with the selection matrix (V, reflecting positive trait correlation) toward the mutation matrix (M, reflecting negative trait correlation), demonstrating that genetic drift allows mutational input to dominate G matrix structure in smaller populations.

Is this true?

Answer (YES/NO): YES